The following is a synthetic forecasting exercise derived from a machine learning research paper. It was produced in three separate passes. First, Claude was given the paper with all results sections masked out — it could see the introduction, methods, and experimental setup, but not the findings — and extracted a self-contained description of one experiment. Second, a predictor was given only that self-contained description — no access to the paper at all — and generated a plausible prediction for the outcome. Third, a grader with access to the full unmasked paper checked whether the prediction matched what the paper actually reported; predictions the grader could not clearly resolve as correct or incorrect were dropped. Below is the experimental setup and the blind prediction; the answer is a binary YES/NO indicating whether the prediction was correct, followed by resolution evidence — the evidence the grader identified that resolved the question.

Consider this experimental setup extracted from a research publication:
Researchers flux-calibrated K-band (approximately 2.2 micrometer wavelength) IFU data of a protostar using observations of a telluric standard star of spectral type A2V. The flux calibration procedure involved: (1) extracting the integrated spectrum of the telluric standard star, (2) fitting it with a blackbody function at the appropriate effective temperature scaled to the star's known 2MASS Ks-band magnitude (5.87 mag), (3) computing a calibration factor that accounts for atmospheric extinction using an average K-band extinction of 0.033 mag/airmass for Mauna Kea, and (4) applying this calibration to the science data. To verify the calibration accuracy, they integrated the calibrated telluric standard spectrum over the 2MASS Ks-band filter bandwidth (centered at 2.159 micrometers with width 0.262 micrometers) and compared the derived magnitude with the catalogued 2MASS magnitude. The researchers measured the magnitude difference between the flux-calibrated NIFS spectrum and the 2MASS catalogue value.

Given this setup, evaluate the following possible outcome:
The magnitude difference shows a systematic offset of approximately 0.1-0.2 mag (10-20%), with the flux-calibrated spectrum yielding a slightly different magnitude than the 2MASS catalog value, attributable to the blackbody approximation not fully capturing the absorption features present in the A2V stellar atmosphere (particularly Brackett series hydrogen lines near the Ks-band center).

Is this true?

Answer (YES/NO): NO